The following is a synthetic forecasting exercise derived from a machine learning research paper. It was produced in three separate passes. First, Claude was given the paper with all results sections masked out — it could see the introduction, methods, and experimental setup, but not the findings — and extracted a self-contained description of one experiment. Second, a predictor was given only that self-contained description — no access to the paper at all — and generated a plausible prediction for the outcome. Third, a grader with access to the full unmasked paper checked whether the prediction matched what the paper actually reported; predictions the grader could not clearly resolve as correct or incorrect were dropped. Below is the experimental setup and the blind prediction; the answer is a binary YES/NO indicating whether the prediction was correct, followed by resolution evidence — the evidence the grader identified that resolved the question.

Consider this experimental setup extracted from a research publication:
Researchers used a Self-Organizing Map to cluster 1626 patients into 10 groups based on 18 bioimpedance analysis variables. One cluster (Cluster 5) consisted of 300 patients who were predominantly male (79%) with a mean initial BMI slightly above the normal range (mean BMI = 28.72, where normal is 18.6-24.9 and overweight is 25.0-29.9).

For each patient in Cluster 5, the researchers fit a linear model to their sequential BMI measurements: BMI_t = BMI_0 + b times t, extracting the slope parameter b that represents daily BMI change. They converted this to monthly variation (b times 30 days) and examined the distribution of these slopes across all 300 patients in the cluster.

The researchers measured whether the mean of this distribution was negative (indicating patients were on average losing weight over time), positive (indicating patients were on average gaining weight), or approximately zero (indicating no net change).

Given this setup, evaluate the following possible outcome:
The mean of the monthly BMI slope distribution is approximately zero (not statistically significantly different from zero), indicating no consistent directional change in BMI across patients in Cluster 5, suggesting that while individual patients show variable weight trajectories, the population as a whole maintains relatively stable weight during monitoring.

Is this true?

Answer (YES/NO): NO